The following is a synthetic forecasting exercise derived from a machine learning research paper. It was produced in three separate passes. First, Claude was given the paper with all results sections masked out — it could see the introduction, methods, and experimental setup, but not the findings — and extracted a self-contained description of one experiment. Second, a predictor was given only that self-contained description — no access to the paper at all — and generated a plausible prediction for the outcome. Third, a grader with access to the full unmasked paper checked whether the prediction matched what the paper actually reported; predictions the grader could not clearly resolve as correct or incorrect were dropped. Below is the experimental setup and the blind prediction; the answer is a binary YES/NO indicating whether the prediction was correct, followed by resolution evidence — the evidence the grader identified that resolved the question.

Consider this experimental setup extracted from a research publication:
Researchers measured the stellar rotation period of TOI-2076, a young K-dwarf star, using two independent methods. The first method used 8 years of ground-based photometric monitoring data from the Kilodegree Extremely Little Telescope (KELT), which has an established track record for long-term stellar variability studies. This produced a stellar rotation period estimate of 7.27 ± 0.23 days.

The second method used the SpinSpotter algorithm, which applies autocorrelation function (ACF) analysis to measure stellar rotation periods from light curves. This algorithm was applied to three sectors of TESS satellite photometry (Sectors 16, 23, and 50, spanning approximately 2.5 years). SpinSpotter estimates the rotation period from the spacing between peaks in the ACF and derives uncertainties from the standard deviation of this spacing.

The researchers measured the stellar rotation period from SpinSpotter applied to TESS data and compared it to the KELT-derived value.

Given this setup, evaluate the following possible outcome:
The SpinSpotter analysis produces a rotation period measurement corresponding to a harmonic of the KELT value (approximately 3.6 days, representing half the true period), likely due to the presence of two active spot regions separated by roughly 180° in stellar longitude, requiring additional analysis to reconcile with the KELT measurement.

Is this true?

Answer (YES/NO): NO